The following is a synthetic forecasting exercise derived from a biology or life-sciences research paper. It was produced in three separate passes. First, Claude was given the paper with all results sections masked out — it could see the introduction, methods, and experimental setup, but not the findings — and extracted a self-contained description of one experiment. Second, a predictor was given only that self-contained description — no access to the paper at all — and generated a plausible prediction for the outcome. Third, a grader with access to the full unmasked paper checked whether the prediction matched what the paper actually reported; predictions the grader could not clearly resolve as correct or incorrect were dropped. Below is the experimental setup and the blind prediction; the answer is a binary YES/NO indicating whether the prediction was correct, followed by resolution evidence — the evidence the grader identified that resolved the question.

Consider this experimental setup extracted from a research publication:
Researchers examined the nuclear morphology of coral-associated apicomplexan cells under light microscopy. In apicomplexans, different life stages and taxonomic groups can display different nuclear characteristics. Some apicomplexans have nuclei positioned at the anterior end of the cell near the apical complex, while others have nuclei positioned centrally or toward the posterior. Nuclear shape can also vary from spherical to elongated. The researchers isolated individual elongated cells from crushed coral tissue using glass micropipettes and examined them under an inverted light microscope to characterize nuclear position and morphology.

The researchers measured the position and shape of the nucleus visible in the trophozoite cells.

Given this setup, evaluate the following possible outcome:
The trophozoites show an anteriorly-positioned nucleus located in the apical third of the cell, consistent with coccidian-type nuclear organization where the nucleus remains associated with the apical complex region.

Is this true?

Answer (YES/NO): NO